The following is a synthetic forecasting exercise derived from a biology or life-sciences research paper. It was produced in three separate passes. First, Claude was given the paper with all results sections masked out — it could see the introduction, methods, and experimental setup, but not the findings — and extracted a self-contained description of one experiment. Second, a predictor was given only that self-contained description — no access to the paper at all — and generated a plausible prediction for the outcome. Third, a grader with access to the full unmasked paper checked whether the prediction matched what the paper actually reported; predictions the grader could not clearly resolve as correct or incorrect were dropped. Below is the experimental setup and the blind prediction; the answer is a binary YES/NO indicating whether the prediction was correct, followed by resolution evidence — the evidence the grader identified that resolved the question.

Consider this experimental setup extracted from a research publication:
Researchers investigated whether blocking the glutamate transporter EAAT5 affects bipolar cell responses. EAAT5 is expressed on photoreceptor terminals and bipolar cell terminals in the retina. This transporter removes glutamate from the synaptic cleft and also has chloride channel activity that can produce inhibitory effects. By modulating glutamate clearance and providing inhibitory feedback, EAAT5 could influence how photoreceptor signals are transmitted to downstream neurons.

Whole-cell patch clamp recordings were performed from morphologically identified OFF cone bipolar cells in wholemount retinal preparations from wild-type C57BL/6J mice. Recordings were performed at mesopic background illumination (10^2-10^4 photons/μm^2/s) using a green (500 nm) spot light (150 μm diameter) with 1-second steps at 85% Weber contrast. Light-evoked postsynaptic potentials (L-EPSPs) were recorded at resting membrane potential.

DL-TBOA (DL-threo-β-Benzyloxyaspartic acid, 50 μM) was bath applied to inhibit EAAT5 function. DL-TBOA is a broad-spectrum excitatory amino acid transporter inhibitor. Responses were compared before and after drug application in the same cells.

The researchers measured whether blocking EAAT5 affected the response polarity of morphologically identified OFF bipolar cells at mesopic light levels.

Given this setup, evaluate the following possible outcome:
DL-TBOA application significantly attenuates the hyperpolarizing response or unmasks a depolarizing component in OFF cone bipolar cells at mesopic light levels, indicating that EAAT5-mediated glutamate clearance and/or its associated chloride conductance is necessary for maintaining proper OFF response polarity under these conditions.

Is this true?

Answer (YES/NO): NO